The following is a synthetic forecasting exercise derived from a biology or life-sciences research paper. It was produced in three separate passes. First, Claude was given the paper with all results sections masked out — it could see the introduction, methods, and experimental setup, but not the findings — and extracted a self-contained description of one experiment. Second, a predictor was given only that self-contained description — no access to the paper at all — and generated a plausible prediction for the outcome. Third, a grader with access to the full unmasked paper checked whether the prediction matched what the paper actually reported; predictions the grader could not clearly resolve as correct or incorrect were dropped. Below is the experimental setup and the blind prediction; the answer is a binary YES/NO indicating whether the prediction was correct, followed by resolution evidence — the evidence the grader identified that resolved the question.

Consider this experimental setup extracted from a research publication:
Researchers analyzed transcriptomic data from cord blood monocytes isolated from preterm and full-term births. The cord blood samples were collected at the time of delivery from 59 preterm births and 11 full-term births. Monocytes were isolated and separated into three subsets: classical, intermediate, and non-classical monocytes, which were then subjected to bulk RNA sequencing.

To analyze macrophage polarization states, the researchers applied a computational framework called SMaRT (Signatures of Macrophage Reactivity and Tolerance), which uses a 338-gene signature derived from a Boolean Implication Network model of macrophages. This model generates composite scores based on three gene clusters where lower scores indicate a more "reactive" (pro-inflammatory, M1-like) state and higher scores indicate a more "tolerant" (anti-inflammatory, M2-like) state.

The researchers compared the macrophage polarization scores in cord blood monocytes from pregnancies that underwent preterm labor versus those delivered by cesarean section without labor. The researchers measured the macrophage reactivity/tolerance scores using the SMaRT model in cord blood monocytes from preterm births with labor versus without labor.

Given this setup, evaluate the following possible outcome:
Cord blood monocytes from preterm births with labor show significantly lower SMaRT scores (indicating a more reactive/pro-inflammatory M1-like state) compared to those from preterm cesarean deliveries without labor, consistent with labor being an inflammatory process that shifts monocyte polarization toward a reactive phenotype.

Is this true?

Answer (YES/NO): YES